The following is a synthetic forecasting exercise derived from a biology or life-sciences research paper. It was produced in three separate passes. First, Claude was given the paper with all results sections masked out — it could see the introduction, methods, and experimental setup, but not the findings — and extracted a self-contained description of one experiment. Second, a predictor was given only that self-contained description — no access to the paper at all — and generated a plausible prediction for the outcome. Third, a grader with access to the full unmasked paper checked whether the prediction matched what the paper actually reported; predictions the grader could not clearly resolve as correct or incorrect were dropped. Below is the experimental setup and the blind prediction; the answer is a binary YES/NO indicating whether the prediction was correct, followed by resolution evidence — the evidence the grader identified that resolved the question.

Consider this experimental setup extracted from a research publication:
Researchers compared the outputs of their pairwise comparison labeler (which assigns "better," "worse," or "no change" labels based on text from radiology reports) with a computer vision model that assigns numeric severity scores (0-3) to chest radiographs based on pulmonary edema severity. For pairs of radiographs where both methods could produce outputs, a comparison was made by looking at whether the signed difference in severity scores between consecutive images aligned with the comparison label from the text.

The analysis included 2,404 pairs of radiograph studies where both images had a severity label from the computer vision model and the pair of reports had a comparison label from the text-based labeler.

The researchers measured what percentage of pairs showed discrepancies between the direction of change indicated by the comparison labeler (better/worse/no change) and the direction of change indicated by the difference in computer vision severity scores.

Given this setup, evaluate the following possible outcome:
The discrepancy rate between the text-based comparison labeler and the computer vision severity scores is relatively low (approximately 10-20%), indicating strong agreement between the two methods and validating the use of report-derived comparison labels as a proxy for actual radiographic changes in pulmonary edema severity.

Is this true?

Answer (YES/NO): NO